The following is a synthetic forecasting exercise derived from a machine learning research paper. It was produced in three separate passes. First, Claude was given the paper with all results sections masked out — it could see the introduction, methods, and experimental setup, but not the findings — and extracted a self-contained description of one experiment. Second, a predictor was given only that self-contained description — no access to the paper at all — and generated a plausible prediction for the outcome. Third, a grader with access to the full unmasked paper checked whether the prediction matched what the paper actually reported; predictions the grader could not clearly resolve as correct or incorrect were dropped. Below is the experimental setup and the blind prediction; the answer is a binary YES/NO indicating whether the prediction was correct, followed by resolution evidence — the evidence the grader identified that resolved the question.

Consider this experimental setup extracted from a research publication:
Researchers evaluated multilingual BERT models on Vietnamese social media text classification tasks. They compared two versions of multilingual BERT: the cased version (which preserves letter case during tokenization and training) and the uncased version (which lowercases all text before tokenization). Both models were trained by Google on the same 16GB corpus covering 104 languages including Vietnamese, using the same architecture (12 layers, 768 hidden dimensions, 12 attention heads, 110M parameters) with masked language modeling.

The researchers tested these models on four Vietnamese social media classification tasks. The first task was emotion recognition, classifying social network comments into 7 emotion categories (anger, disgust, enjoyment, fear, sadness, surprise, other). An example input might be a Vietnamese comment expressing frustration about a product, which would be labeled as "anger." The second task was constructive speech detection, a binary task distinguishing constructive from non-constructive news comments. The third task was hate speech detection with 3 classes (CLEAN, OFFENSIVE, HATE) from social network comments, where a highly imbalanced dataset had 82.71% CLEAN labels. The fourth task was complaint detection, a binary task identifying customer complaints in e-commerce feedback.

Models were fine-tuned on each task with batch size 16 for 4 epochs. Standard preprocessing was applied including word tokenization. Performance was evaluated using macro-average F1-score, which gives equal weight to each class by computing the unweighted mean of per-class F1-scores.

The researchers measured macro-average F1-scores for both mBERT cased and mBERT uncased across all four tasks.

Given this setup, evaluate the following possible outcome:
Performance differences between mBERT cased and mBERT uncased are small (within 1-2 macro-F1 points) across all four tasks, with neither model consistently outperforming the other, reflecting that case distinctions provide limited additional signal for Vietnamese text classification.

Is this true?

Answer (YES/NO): NO